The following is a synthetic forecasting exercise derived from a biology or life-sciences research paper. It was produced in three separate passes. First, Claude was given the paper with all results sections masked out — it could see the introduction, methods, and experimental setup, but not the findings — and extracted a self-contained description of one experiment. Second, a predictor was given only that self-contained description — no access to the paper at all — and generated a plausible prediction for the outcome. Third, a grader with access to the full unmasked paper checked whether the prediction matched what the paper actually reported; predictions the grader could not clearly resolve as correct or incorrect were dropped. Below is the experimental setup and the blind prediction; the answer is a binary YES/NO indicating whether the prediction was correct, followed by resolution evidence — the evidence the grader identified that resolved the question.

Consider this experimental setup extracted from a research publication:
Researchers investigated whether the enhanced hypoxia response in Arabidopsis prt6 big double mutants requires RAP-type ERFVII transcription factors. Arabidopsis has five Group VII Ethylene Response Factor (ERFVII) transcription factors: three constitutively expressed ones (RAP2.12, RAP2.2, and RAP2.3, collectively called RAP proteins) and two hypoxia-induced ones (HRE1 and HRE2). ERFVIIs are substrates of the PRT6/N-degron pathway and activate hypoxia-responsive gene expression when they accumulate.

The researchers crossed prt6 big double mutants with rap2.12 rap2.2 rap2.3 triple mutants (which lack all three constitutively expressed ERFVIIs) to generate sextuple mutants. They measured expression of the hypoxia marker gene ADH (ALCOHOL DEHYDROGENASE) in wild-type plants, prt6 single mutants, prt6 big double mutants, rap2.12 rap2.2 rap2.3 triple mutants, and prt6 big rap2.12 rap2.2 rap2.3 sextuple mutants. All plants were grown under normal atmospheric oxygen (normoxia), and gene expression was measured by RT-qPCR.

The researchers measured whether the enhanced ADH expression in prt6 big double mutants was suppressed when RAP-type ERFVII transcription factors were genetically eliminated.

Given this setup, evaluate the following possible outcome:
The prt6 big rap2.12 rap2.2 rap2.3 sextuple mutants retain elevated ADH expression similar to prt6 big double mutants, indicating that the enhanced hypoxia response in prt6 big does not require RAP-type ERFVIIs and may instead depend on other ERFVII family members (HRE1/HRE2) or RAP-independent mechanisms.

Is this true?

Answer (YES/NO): NO